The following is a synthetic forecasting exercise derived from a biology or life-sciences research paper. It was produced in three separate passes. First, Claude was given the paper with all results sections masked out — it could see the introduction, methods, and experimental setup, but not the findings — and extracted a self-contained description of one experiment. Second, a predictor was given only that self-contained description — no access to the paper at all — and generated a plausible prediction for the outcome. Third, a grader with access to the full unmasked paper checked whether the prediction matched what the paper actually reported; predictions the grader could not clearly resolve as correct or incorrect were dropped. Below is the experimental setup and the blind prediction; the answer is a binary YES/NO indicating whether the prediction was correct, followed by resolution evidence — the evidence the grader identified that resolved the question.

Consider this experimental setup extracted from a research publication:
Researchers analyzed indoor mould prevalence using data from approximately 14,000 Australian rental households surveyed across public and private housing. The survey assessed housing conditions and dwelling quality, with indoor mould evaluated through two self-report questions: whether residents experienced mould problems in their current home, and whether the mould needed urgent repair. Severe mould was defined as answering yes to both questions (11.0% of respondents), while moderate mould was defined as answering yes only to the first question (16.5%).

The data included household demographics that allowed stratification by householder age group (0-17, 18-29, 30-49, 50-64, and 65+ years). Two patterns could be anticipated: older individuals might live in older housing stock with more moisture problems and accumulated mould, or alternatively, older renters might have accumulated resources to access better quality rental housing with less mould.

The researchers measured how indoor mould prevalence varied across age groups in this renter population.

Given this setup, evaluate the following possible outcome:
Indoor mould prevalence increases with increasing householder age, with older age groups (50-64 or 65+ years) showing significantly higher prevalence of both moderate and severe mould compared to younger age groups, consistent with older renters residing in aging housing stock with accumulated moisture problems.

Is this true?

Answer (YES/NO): NO